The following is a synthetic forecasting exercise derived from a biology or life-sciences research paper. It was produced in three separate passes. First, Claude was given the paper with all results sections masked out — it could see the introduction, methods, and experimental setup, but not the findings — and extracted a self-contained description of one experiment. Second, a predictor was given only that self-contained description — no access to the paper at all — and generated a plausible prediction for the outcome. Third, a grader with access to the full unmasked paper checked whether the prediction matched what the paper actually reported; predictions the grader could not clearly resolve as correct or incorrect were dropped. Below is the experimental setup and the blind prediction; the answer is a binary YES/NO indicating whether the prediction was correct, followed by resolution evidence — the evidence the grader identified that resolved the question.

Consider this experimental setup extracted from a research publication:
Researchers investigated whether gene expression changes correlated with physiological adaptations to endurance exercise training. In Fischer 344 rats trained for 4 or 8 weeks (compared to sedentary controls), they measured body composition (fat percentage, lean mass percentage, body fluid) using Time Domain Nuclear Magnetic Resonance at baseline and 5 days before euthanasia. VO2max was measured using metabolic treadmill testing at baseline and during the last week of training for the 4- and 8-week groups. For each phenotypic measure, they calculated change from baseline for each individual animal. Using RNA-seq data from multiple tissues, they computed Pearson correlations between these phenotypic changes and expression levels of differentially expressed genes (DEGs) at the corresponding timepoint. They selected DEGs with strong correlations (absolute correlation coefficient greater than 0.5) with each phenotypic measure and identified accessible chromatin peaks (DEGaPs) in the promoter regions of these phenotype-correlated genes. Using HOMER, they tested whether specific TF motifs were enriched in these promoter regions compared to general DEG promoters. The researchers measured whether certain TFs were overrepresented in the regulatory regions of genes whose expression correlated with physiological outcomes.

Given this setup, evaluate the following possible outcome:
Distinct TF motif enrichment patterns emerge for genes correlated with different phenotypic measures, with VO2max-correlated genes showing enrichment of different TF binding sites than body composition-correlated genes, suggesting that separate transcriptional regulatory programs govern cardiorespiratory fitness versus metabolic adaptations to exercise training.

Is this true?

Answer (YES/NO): YES